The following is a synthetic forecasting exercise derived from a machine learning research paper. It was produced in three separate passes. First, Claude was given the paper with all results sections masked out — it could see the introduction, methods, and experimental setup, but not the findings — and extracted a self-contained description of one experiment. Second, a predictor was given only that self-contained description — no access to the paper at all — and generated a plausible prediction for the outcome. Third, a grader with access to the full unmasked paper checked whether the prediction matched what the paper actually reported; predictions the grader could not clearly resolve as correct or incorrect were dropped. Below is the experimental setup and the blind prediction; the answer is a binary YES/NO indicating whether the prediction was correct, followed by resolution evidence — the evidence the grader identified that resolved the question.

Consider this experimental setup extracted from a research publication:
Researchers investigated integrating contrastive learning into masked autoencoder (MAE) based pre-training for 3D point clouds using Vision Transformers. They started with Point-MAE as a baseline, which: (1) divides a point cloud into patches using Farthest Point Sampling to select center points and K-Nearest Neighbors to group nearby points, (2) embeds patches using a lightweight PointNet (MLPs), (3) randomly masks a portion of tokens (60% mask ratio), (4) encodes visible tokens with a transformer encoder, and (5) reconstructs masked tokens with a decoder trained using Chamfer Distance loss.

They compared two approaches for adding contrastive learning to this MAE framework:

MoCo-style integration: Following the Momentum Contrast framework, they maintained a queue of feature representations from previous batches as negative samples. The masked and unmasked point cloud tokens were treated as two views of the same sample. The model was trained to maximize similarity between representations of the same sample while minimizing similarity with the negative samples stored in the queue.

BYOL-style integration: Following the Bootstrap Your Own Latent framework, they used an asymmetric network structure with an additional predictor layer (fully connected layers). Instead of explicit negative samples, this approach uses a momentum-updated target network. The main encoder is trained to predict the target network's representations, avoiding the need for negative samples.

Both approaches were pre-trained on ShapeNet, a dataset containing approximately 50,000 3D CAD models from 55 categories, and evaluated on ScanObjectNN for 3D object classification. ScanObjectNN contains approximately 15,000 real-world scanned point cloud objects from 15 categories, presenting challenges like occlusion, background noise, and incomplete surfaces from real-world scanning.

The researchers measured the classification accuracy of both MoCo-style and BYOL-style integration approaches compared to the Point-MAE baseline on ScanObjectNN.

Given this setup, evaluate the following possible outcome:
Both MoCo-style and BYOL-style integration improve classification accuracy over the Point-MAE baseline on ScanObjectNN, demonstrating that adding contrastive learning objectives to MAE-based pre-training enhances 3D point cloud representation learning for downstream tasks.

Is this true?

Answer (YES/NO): NO